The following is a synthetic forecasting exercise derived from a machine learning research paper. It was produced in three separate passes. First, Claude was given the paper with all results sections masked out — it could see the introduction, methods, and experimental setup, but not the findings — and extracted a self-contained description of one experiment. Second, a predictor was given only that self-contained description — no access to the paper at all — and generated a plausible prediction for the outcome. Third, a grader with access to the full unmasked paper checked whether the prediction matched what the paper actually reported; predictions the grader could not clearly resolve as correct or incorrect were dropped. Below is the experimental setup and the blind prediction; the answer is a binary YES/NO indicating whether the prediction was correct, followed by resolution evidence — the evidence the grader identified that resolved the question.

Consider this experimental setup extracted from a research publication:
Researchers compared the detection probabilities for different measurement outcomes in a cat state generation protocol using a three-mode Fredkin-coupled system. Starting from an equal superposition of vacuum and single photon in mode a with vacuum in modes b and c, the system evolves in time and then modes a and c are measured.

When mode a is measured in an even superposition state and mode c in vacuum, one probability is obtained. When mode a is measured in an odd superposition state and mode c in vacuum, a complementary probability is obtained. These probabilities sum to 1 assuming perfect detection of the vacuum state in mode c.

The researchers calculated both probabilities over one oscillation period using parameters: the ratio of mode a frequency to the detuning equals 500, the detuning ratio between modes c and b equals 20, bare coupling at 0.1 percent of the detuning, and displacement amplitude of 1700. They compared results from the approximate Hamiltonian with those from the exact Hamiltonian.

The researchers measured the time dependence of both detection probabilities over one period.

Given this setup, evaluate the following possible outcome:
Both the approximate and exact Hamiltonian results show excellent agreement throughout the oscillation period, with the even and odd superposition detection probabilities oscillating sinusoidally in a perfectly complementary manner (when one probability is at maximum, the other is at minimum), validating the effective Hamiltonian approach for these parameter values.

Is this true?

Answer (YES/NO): NO